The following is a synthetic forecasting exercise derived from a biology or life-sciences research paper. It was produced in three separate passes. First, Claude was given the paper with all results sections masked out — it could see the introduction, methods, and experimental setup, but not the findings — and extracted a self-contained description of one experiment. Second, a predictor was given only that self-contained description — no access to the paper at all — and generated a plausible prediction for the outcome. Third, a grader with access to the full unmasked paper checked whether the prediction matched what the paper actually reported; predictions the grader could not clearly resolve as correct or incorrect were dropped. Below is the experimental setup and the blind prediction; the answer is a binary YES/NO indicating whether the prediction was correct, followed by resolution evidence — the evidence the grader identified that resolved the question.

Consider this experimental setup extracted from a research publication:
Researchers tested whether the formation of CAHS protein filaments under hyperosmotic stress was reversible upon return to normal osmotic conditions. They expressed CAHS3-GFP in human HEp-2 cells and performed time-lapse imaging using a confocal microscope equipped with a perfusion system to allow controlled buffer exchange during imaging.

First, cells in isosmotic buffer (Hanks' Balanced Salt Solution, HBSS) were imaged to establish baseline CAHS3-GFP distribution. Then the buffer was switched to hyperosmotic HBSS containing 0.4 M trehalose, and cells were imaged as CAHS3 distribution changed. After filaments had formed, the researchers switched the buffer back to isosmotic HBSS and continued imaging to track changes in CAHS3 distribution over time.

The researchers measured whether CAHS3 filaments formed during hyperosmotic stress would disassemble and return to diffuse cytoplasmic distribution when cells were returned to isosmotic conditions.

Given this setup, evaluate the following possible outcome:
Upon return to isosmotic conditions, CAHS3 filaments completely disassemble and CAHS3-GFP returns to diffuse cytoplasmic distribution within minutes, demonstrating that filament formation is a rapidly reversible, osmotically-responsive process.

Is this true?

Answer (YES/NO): YES